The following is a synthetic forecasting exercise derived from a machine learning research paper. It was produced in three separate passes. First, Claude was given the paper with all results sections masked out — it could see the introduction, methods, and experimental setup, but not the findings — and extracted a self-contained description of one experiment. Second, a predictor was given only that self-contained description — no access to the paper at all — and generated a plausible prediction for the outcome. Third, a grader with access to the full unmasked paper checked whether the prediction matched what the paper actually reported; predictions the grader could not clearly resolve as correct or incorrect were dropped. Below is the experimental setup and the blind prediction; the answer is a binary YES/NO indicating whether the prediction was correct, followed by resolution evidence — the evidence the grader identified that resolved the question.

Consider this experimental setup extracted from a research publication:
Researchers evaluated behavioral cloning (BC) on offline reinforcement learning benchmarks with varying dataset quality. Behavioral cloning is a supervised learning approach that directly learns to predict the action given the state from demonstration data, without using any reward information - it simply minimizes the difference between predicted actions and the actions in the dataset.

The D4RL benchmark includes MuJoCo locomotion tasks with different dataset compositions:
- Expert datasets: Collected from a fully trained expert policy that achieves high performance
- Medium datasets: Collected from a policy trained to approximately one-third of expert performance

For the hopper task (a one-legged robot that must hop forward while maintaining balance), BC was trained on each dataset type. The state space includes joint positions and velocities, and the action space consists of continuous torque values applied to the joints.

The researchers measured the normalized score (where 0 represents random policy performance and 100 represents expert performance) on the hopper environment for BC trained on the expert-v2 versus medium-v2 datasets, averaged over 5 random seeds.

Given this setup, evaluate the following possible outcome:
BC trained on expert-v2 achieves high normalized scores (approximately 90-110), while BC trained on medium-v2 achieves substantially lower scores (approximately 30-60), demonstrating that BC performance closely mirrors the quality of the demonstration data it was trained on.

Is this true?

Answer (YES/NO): YES